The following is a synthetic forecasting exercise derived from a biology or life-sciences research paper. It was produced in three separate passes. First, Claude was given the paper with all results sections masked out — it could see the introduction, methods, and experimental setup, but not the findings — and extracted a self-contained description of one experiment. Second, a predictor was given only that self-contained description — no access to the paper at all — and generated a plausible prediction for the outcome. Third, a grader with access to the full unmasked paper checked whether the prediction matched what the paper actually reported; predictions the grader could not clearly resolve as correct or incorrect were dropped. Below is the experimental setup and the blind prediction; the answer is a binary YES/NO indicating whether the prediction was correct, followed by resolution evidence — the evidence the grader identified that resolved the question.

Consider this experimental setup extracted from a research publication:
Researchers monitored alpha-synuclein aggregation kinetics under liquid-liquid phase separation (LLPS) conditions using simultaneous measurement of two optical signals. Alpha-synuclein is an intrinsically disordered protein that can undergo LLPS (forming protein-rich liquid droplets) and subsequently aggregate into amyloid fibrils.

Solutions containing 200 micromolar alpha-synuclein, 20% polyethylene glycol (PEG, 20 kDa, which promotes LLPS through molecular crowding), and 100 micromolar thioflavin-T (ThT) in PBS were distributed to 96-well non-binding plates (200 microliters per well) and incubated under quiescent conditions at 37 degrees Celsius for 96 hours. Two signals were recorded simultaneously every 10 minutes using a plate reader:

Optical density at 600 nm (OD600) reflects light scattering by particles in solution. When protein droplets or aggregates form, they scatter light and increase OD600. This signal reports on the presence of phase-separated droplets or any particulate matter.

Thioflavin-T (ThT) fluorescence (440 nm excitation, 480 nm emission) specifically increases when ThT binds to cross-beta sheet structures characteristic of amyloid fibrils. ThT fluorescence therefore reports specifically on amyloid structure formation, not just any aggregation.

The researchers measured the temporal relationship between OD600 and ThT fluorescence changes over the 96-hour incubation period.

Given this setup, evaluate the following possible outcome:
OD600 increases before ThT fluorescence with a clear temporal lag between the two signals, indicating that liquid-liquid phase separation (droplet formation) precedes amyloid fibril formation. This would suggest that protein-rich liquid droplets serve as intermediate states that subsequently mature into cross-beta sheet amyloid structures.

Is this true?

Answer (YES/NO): NO